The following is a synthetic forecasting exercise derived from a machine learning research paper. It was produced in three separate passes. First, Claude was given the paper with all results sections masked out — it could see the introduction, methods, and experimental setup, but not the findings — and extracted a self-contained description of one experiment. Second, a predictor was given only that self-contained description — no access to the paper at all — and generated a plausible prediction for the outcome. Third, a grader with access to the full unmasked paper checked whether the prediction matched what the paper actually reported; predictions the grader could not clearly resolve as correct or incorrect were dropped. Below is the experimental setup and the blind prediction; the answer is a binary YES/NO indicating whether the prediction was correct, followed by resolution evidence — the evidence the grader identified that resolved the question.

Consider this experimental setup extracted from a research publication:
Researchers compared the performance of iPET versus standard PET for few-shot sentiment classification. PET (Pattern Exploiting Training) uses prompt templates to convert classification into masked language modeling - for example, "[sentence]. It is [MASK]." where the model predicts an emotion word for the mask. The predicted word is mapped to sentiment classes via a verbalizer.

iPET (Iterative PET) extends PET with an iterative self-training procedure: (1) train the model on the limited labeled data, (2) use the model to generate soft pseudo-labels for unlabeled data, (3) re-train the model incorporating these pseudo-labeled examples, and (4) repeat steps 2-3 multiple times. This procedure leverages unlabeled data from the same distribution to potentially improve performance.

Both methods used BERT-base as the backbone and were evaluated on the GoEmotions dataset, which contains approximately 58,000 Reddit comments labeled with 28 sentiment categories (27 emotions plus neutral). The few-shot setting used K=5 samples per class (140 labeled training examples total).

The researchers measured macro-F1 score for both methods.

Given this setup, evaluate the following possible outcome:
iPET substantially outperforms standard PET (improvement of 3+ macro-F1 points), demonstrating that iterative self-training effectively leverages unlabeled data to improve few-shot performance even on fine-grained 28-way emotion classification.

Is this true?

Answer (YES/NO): NO